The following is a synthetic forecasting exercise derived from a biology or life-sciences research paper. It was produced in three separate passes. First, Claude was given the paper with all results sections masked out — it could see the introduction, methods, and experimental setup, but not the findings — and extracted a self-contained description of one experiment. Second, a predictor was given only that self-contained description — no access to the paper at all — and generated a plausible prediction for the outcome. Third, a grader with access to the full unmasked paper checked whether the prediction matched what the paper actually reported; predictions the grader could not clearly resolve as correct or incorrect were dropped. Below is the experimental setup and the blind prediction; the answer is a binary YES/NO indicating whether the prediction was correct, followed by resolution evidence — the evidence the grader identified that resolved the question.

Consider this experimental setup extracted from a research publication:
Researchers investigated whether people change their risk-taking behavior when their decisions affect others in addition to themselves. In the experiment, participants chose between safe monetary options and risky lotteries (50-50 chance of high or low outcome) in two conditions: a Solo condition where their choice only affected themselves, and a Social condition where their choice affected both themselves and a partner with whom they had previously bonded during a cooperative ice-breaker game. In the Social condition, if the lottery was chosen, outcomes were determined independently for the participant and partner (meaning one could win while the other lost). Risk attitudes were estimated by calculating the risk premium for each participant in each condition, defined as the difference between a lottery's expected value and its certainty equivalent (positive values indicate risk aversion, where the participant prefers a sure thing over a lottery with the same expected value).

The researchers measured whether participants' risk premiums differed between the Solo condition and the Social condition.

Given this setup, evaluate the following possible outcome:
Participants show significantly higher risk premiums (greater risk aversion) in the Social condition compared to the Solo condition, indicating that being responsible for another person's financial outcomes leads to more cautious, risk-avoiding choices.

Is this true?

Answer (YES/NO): NO